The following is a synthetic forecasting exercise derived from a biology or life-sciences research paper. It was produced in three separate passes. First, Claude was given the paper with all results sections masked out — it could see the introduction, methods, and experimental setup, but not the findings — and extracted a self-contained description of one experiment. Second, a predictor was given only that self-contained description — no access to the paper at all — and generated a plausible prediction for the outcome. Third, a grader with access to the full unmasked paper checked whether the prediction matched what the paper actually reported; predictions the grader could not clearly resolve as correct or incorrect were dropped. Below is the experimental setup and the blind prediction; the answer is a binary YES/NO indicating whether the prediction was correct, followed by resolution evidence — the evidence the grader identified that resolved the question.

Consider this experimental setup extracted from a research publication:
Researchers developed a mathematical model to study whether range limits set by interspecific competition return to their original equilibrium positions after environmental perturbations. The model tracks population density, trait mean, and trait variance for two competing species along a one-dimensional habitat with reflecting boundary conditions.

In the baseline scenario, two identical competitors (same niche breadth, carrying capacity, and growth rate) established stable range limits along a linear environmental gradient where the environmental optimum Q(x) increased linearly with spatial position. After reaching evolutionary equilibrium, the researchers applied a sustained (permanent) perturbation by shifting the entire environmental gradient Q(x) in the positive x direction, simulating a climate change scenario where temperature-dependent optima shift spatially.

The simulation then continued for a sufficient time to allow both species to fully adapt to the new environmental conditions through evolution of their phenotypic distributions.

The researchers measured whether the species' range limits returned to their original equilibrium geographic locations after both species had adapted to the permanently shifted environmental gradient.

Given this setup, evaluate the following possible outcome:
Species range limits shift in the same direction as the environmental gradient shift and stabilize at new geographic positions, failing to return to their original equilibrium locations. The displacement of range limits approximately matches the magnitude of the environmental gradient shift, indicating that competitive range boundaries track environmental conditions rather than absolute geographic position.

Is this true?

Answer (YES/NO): YES